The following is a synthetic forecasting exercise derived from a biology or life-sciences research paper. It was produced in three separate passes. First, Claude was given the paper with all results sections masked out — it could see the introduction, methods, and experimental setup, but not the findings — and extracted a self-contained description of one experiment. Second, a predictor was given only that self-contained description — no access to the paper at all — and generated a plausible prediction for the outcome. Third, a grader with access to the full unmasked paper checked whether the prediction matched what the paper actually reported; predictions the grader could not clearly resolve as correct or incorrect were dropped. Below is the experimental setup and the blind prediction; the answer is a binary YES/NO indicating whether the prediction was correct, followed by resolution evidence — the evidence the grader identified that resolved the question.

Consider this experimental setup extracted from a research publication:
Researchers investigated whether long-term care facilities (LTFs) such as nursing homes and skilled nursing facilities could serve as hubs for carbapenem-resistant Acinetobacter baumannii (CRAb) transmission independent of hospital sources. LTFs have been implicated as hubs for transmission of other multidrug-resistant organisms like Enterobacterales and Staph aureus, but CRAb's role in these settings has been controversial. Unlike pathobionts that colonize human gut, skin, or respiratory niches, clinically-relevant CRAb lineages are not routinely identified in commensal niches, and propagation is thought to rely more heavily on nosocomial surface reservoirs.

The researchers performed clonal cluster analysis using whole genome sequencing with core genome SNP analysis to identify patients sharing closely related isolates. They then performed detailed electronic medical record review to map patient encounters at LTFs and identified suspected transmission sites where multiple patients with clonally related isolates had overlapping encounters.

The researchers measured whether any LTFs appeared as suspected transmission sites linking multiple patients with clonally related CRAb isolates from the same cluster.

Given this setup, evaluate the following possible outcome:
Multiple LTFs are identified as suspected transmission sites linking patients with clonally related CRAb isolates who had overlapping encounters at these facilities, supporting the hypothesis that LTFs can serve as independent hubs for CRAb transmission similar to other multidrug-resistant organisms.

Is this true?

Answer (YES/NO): YES